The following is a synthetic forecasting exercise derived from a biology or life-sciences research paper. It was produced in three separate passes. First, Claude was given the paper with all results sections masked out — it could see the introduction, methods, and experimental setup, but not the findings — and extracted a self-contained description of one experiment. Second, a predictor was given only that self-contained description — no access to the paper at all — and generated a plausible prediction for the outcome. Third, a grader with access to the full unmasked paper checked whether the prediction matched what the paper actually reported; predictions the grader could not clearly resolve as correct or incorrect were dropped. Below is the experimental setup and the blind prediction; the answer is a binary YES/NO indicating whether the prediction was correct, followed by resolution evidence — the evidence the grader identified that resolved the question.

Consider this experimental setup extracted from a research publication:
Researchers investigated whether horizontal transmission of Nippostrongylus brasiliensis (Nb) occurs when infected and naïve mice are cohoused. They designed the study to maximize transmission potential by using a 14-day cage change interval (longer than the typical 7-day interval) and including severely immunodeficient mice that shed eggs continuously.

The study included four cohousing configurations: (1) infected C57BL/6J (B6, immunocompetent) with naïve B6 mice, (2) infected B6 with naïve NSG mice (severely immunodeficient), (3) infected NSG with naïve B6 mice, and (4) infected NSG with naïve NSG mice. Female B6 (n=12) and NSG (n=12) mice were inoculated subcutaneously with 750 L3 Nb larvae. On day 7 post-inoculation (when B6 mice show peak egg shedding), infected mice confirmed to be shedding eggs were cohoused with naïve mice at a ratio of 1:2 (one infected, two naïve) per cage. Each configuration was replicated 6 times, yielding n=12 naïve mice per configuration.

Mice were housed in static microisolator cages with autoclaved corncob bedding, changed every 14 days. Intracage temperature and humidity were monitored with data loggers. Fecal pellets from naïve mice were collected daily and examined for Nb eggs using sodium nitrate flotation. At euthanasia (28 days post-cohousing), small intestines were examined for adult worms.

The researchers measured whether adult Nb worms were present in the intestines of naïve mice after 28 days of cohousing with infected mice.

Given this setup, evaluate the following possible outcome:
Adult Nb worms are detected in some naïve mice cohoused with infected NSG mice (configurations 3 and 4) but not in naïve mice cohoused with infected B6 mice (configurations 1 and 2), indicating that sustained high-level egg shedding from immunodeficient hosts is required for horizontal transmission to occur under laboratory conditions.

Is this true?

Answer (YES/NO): NO